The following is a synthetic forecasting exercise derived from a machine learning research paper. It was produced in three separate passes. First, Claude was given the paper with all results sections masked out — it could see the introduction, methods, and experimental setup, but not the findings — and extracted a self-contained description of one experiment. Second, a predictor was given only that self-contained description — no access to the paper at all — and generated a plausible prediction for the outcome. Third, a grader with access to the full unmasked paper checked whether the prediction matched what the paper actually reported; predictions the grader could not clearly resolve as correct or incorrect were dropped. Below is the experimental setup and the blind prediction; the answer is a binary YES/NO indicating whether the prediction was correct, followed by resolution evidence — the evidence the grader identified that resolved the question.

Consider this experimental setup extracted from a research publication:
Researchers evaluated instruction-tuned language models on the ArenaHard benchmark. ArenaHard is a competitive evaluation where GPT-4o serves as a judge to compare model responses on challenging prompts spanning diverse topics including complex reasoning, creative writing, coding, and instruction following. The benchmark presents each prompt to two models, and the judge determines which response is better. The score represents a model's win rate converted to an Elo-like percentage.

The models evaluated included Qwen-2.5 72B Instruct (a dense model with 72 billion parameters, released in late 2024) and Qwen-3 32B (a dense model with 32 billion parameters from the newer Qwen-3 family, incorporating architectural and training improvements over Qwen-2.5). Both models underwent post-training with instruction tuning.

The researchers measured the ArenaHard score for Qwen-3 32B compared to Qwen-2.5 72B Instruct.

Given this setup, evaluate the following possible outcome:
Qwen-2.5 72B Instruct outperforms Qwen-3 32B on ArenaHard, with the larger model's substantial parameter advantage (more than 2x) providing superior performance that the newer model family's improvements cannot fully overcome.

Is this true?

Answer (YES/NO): NO